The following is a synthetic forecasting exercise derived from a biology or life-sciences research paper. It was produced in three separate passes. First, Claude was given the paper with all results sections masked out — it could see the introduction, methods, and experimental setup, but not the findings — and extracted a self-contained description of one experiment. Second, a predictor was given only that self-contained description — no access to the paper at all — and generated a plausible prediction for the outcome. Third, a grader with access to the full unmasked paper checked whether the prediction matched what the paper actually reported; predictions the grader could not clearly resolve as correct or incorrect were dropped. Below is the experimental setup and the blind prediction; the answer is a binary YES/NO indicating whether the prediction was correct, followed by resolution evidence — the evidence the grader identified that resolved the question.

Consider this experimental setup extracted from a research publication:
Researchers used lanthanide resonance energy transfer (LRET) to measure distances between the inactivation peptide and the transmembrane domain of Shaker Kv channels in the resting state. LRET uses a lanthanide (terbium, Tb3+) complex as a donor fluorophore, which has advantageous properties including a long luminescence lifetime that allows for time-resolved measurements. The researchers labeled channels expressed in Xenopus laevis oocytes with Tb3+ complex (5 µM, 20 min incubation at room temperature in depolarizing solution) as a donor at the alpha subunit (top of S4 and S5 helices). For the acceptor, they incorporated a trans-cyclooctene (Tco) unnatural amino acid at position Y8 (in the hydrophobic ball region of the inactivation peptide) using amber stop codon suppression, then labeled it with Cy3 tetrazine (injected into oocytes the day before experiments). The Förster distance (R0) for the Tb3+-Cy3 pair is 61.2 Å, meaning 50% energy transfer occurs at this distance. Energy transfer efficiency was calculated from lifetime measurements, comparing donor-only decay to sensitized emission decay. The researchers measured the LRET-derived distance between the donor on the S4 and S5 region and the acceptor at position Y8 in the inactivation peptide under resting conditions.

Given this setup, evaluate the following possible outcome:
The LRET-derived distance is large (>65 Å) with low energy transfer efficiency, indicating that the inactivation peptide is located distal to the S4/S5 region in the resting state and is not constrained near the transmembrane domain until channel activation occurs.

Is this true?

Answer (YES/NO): NO